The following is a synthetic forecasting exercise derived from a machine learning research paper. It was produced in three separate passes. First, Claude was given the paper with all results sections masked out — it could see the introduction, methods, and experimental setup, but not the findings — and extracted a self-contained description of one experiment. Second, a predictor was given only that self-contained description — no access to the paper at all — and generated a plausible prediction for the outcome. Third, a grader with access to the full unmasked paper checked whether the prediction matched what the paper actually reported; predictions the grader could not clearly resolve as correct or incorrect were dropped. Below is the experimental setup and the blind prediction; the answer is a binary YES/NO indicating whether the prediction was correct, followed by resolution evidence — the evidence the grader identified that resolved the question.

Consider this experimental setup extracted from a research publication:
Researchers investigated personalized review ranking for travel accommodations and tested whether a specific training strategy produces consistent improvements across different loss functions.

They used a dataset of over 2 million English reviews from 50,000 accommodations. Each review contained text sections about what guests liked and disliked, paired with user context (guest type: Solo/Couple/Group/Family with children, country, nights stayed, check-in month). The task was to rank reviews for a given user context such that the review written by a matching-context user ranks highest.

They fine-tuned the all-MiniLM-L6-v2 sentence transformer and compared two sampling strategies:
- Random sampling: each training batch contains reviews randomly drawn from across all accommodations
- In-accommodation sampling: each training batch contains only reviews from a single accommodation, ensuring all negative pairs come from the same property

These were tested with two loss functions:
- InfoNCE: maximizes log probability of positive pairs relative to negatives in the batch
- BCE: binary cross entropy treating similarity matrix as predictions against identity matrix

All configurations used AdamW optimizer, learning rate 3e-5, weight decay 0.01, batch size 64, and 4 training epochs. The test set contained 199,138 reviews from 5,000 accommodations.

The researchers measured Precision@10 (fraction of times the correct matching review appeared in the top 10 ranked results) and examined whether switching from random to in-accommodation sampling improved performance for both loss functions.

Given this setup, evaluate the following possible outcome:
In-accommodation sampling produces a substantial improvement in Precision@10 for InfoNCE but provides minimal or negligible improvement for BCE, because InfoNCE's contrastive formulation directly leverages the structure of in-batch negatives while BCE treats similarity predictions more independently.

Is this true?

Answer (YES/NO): NO